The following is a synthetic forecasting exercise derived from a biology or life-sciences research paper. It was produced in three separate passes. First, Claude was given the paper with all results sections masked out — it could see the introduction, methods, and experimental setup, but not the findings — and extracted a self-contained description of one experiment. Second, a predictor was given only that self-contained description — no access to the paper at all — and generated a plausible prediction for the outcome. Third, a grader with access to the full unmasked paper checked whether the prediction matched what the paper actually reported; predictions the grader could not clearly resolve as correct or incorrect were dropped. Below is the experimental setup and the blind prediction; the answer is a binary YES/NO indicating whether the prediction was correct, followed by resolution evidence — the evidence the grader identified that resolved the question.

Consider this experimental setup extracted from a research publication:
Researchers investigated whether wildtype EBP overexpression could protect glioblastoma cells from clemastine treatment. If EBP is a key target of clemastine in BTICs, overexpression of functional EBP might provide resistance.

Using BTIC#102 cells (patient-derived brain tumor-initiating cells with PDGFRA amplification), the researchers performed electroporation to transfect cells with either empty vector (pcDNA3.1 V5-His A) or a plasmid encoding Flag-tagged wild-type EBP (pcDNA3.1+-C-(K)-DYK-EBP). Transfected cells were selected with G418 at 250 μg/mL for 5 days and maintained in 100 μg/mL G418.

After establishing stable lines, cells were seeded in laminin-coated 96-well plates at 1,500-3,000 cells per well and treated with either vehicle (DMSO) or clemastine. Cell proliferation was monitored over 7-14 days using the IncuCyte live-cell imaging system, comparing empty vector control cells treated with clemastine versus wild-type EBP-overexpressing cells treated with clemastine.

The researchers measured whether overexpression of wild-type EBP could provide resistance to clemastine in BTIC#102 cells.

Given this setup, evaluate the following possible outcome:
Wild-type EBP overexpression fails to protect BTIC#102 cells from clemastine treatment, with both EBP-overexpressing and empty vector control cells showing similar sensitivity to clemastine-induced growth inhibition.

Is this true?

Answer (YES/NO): NO